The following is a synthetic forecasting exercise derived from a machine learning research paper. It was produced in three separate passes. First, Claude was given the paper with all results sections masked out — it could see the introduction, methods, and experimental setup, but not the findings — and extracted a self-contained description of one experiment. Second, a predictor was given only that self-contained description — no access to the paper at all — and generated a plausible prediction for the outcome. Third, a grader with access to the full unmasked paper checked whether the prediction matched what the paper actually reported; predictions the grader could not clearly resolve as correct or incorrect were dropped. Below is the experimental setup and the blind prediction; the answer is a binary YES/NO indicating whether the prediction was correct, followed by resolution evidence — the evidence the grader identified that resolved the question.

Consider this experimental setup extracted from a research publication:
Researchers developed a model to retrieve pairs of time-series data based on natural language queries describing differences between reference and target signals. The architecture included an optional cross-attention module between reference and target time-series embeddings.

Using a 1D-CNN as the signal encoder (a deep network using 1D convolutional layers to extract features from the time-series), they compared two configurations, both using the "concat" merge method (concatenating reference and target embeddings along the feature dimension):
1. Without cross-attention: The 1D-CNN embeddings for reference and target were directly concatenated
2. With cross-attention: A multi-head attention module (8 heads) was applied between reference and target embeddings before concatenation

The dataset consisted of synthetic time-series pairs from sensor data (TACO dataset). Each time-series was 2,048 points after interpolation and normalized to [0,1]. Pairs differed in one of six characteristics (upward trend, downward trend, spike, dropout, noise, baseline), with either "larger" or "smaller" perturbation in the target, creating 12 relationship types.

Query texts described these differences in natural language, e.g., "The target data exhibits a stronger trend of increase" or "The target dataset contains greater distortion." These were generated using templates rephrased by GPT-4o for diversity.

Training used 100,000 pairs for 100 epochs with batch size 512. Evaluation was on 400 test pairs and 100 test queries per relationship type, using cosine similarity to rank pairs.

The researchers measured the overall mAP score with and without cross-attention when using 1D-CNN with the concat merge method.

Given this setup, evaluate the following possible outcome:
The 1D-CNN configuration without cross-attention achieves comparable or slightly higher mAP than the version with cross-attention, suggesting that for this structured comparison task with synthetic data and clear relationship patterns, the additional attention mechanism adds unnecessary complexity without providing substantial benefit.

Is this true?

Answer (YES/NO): NO